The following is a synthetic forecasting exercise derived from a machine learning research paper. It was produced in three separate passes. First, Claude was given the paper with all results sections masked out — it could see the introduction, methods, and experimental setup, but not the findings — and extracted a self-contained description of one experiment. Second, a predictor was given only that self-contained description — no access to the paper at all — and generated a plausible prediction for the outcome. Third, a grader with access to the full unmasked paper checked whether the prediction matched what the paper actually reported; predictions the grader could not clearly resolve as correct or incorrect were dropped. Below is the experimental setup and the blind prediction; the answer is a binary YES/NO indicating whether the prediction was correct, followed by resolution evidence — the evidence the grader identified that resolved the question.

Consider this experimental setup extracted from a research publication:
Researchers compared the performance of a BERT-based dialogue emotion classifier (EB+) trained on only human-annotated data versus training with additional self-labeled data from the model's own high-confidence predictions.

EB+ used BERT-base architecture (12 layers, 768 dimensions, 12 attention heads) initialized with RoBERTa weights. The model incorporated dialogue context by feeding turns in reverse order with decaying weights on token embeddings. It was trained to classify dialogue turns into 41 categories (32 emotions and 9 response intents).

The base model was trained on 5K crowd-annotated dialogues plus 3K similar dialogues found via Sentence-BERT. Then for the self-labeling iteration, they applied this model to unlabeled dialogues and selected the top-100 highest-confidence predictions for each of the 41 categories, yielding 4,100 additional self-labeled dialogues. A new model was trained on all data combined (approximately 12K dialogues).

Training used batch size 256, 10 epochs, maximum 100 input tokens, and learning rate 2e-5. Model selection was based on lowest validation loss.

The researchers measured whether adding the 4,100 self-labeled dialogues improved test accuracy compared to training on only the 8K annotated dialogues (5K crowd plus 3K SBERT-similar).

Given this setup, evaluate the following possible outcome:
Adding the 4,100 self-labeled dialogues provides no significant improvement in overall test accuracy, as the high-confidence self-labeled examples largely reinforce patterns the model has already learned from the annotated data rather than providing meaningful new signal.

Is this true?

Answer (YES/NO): NO